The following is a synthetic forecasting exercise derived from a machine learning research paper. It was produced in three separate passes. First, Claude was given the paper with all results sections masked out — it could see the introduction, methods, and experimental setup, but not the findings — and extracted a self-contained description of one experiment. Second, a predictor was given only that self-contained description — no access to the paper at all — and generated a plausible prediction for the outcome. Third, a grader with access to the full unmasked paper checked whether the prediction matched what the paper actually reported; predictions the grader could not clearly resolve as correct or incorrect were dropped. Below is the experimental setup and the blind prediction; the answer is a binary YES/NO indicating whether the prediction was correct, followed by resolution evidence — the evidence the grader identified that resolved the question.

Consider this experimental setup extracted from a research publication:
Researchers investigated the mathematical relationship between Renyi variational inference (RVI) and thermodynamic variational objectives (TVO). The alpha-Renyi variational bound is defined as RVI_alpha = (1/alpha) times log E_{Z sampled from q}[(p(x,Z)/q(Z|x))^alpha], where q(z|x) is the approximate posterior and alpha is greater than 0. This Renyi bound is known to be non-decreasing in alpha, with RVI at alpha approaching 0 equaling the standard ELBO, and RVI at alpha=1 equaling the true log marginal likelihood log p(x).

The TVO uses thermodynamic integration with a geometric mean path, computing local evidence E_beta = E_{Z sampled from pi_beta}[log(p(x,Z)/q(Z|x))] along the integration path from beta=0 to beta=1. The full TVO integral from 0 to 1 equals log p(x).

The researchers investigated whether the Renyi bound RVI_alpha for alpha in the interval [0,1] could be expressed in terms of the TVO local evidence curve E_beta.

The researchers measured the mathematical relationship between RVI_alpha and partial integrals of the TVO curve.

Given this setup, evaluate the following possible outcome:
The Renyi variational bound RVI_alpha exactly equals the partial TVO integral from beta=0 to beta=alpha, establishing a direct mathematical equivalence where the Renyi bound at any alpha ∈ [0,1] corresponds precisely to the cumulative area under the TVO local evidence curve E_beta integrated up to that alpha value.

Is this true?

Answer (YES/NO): NO